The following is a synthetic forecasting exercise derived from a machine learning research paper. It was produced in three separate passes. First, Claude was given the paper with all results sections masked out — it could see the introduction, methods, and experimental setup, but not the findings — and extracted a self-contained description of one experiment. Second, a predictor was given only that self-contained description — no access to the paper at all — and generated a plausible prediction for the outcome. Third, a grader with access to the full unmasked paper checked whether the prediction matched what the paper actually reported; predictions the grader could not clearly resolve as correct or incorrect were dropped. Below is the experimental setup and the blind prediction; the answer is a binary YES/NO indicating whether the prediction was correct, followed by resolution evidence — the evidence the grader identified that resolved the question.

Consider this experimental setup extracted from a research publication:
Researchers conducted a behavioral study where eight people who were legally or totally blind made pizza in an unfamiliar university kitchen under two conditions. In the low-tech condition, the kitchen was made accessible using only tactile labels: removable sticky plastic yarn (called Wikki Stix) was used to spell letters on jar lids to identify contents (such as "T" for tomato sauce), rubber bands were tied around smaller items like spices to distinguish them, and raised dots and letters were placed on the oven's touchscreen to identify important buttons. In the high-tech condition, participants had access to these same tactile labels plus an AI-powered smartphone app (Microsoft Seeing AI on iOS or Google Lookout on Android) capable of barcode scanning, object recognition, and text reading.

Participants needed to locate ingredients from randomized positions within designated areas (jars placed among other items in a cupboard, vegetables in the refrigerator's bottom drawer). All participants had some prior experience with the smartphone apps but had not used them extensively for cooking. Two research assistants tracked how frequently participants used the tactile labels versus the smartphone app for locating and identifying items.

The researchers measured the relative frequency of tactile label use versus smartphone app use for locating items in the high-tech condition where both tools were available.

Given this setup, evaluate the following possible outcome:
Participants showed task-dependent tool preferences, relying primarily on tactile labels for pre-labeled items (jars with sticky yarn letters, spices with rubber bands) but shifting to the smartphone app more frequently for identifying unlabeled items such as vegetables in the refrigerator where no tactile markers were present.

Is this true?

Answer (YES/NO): NO